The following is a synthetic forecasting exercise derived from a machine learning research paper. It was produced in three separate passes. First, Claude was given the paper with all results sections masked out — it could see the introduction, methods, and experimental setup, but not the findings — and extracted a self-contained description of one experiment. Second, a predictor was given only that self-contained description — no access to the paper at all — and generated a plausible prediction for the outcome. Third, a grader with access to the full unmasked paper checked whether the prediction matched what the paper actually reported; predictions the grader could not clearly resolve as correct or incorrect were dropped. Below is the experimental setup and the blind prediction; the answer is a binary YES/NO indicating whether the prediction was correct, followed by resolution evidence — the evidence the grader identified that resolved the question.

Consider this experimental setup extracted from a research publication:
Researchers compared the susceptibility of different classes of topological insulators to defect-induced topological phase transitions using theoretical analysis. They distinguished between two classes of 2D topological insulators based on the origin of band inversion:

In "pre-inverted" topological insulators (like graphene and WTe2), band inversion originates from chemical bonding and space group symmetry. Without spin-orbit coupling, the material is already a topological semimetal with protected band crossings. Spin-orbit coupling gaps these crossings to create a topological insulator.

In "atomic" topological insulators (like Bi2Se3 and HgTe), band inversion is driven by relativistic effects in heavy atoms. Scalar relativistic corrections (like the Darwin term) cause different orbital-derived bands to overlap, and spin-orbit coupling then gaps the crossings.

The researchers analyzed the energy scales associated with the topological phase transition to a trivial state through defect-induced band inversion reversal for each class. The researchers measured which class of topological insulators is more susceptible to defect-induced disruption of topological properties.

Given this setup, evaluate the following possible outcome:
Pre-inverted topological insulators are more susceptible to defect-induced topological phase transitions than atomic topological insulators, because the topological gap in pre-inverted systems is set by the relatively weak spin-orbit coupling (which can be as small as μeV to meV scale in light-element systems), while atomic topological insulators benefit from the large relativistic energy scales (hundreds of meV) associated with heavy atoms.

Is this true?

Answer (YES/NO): YES